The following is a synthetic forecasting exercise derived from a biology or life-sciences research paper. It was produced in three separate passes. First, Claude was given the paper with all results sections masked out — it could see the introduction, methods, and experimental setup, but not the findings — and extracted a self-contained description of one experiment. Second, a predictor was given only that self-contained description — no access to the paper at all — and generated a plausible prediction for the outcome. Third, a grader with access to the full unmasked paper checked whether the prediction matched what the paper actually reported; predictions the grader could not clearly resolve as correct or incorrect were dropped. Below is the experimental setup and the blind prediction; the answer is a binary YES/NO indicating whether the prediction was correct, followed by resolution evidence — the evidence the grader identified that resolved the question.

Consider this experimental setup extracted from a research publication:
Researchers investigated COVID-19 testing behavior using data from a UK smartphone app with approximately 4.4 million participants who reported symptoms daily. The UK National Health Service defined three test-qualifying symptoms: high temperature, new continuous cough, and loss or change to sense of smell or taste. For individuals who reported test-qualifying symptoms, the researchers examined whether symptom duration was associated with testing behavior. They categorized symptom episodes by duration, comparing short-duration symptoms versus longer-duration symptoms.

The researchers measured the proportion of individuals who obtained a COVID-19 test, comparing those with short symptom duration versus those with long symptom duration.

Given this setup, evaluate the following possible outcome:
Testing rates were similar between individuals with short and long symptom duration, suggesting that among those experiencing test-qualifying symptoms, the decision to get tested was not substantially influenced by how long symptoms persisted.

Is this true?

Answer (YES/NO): NO